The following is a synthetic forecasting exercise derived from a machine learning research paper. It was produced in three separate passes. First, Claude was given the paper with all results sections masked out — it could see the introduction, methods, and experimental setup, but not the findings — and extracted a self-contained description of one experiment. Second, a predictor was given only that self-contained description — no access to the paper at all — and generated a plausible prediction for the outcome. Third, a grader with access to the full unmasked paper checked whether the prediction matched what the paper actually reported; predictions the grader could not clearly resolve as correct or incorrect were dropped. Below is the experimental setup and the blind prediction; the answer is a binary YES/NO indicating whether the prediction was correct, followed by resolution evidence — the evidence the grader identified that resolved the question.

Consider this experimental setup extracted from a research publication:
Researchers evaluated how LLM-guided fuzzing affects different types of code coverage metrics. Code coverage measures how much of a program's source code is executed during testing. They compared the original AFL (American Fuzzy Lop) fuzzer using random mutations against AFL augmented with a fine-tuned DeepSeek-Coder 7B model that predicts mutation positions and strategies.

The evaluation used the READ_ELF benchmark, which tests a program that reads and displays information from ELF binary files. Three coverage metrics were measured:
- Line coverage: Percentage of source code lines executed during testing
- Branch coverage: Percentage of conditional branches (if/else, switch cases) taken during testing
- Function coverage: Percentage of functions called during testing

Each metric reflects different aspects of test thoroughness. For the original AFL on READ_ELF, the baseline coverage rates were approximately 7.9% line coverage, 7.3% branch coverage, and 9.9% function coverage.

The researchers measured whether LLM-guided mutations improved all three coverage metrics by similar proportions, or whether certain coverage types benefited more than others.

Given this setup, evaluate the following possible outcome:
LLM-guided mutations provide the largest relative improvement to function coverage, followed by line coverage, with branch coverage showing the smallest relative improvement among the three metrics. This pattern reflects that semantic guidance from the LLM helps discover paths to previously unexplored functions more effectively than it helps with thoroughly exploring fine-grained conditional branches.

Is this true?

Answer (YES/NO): NO